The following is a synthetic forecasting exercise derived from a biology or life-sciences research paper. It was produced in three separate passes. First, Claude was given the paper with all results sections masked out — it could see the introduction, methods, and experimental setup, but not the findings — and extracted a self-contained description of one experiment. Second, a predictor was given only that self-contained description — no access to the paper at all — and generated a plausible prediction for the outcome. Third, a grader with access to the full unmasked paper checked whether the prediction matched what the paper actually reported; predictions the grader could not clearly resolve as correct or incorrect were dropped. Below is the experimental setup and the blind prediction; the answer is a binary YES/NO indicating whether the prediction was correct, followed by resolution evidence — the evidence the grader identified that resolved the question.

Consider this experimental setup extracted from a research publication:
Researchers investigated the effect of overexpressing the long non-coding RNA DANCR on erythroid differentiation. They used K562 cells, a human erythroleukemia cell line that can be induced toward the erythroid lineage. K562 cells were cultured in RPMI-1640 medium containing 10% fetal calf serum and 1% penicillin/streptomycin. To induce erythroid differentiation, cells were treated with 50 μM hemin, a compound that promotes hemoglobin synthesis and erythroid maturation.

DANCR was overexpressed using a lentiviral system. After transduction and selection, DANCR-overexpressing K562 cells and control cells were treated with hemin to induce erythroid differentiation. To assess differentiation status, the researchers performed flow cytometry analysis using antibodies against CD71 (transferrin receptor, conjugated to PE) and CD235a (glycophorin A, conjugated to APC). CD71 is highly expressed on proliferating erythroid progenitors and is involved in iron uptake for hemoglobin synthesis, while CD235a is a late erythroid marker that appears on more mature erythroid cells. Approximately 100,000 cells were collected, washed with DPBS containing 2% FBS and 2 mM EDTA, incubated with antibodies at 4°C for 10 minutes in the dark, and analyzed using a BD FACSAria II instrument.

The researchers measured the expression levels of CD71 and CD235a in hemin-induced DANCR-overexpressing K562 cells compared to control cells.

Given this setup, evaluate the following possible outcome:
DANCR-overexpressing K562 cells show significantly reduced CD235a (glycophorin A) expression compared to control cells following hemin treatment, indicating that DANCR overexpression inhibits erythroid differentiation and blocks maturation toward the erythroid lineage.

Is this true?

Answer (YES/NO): NO